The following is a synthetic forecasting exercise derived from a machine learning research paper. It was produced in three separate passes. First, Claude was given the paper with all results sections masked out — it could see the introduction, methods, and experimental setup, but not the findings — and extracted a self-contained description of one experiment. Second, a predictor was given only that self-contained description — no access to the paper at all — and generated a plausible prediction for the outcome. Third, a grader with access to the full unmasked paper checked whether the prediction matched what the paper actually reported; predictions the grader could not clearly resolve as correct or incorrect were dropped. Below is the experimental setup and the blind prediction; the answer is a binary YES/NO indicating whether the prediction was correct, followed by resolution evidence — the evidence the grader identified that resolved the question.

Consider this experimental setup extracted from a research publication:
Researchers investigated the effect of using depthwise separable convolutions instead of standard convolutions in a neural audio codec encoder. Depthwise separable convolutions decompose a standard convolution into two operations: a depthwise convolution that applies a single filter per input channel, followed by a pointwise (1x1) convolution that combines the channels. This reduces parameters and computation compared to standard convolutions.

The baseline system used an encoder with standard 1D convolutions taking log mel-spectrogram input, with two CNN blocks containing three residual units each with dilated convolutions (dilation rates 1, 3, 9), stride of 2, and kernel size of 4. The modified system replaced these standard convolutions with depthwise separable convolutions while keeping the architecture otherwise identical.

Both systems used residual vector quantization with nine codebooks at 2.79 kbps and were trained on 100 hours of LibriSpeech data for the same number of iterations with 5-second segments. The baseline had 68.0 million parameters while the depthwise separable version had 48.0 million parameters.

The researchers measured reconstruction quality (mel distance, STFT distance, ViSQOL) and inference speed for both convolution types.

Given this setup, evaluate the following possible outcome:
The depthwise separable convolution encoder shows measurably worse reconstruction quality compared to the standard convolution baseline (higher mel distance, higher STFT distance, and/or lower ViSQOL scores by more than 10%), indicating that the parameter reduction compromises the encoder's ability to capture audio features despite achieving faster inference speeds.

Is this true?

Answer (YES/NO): NO